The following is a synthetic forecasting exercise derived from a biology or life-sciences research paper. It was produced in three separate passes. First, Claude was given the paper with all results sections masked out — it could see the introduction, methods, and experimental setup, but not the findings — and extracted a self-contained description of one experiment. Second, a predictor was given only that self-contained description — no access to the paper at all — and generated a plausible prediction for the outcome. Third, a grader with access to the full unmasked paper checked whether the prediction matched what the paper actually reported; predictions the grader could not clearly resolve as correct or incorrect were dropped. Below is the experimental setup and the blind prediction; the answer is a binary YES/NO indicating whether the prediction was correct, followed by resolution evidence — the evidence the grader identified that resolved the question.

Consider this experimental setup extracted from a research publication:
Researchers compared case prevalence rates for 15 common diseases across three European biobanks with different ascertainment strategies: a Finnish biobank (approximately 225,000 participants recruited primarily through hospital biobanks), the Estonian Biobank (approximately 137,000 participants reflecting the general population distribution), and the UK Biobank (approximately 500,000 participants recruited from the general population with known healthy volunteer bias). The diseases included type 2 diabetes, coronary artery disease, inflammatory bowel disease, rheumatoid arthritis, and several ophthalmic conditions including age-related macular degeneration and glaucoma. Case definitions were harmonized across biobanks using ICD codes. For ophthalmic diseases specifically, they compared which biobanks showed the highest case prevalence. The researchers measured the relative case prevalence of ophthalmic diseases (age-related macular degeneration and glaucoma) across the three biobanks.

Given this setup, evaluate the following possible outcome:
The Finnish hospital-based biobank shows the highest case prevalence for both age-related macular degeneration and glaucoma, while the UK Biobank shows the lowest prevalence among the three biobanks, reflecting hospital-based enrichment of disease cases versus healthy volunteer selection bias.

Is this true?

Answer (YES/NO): NO